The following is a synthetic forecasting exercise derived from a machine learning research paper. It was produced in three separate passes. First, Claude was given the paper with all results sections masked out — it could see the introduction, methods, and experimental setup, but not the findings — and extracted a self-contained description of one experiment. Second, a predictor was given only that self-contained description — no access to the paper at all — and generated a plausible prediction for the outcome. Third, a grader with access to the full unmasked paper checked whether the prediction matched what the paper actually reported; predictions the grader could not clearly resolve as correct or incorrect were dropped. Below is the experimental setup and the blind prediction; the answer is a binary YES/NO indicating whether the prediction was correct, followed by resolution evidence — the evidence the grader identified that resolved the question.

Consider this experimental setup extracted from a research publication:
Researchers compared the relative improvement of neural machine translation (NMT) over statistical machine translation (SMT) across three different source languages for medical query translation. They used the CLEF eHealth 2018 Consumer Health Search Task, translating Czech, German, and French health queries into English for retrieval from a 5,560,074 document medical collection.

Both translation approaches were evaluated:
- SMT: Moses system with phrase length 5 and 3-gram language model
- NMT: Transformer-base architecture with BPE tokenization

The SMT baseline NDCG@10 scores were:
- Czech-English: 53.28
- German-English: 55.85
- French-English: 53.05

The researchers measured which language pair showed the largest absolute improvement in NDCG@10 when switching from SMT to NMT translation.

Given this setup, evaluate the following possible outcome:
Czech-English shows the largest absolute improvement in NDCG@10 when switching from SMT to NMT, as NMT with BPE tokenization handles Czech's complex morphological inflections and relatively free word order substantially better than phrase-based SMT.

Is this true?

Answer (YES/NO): NO